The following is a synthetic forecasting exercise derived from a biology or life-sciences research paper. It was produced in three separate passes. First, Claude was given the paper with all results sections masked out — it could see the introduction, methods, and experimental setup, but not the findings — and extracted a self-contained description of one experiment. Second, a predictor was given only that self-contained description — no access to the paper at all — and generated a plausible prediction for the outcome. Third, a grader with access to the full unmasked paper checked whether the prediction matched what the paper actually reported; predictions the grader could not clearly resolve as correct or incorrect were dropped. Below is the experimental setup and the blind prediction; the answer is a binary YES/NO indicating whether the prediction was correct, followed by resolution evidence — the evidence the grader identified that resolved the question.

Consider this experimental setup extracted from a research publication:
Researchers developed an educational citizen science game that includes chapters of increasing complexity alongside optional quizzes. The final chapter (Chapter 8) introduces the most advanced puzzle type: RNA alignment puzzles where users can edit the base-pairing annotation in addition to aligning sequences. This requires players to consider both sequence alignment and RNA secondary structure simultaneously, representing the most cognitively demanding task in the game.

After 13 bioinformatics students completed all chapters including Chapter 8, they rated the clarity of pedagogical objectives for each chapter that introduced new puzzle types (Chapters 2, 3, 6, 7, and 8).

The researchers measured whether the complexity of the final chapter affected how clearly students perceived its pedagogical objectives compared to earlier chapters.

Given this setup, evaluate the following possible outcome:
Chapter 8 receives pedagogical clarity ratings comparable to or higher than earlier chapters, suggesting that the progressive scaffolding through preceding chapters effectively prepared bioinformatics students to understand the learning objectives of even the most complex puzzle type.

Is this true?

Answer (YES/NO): NO